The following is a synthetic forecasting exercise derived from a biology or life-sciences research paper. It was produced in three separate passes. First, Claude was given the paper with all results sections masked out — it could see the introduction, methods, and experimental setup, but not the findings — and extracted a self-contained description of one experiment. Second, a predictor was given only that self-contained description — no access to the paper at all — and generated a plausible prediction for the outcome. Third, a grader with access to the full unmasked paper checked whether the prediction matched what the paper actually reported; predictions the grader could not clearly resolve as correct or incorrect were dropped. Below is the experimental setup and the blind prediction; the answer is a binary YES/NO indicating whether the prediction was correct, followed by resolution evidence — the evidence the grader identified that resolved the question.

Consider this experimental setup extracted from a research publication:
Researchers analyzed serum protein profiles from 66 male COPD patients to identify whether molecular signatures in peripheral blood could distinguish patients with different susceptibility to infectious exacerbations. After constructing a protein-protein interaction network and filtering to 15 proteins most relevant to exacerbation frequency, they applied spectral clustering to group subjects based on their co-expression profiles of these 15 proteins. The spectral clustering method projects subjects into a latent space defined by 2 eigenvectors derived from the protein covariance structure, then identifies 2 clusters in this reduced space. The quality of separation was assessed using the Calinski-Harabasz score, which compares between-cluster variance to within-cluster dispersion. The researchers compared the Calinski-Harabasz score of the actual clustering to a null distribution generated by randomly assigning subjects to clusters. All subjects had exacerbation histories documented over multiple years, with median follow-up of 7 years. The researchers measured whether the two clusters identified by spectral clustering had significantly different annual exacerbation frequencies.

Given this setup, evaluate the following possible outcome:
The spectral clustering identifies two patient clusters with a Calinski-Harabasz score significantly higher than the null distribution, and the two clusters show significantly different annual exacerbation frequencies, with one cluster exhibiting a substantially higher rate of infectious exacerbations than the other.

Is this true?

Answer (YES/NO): YES